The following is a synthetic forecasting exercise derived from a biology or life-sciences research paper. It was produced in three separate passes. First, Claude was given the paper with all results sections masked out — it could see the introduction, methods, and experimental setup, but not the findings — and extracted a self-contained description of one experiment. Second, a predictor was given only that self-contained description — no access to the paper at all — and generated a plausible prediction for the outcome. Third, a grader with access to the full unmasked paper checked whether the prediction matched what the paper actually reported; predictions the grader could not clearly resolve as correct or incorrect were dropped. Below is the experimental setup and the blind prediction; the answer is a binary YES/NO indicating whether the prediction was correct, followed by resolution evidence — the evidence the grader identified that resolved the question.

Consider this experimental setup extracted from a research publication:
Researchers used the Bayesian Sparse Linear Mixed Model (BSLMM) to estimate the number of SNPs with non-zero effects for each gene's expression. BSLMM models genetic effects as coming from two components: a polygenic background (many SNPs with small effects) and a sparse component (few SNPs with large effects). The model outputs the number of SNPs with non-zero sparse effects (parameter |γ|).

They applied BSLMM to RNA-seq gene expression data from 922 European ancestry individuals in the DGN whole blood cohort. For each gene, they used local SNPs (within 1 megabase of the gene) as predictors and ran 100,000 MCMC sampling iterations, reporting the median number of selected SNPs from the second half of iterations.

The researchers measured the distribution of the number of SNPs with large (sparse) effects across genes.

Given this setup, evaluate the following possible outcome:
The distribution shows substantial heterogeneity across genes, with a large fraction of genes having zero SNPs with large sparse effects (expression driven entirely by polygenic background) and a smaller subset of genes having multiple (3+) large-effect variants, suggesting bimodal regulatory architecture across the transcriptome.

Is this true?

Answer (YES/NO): NO